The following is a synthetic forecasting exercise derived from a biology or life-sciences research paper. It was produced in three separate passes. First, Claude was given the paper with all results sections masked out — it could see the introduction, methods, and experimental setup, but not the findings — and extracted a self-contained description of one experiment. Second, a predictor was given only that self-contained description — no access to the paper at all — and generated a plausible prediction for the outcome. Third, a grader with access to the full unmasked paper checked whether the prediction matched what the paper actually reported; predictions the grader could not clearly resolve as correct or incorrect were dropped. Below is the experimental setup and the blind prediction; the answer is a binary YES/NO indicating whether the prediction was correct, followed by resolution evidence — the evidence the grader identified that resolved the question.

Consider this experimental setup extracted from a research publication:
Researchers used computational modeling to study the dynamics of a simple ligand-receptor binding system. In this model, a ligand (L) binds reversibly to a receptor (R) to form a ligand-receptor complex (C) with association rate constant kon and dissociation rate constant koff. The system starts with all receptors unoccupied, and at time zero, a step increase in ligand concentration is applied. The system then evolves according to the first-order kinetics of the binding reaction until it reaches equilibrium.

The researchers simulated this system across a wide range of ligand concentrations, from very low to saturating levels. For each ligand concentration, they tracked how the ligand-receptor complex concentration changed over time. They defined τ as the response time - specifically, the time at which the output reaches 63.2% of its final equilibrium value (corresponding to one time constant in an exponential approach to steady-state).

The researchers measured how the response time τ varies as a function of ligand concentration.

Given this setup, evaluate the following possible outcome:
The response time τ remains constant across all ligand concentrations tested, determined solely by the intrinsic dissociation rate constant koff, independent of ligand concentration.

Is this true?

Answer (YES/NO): NO